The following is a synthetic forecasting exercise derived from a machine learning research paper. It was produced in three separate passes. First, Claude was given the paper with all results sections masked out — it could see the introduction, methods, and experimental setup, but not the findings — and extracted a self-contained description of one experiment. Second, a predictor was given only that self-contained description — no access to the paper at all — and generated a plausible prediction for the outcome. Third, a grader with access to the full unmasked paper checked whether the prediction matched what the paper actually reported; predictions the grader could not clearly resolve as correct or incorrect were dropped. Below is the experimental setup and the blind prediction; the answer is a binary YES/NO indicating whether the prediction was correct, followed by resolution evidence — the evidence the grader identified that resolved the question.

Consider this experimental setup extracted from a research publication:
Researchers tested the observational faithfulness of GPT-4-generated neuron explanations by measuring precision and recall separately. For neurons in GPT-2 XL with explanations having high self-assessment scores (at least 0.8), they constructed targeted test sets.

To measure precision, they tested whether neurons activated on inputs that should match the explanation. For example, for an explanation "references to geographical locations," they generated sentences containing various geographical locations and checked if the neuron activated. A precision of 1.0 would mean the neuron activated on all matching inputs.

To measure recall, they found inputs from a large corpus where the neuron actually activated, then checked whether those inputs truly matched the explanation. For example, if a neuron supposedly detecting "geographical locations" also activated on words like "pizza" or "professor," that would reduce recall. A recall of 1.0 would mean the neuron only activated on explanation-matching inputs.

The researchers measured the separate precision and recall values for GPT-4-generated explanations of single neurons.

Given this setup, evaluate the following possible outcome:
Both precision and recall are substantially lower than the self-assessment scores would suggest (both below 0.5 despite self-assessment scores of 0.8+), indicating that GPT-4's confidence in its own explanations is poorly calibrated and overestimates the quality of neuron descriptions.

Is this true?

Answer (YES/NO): NO